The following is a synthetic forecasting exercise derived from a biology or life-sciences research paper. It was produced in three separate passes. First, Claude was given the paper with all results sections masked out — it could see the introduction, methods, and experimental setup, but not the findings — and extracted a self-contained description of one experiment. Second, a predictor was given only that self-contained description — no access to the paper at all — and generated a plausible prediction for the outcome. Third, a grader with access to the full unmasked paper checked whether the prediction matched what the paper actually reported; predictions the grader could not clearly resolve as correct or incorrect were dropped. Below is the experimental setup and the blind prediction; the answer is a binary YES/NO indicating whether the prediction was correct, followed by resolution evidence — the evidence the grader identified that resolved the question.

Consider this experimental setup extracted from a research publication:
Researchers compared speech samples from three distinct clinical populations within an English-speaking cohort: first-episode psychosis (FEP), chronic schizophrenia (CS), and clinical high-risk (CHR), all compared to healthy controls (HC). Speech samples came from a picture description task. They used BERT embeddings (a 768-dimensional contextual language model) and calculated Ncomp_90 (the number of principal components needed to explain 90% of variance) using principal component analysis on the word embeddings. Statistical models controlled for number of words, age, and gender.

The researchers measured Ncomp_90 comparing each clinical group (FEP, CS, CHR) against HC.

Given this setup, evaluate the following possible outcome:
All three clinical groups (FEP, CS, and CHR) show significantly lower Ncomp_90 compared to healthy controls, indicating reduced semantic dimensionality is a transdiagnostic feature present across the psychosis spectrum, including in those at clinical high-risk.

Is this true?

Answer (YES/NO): YES